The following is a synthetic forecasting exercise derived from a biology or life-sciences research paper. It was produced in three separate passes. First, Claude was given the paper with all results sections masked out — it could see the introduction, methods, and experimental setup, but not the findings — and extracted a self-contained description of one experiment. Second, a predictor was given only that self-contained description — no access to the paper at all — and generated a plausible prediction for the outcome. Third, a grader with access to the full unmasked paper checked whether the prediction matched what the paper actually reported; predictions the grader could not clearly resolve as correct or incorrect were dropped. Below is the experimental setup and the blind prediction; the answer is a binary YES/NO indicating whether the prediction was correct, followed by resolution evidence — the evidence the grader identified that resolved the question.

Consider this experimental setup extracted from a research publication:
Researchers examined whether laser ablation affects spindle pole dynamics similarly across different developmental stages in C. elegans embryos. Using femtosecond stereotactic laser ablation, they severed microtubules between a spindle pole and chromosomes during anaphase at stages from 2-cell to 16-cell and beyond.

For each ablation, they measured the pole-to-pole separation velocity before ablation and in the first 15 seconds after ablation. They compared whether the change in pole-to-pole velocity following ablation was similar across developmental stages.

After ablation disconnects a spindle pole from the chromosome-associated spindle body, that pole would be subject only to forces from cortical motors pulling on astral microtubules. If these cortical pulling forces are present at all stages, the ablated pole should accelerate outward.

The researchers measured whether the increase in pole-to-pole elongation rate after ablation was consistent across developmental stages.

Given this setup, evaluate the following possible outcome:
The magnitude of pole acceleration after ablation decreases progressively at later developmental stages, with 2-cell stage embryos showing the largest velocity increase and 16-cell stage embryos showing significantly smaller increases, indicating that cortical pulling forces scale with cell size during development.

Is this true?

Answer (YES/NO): NO